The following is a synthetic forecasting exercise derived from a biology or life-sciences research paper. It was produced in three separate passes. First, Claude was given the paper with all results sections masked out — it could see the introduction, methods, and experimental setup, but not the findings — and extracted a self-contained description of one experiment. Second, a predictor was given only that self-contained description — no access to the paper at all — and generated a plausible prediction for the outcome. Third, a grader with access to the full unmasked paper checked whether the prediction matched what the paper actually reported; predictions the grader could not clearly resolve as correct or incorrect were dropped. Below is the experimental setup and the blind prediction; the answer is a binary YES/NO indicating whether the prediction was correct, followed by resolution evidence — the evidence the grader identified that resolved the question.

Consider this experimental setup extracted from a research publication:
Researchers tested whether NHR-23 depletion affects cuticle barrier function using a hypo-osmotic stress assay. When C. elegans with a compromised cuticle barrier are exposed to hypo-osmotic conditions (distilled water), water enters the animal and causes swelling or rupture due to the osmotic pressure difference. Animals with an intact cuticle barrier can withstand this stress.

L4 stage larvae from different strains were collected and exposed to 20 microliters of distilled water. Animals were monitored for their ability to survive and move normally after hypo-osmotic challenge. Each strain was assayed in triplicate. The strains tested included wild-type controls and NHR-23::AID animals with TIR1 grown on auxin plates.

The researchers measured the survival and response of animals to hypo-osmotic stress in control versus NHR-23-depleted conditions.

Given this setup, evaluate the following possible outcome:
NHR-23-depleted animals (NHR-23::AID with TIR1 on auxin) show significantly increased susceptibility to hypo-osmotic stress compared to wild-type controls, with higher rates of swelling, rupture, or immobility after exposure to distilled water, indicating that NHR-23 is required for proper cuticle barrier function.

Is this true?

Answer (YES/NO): YES